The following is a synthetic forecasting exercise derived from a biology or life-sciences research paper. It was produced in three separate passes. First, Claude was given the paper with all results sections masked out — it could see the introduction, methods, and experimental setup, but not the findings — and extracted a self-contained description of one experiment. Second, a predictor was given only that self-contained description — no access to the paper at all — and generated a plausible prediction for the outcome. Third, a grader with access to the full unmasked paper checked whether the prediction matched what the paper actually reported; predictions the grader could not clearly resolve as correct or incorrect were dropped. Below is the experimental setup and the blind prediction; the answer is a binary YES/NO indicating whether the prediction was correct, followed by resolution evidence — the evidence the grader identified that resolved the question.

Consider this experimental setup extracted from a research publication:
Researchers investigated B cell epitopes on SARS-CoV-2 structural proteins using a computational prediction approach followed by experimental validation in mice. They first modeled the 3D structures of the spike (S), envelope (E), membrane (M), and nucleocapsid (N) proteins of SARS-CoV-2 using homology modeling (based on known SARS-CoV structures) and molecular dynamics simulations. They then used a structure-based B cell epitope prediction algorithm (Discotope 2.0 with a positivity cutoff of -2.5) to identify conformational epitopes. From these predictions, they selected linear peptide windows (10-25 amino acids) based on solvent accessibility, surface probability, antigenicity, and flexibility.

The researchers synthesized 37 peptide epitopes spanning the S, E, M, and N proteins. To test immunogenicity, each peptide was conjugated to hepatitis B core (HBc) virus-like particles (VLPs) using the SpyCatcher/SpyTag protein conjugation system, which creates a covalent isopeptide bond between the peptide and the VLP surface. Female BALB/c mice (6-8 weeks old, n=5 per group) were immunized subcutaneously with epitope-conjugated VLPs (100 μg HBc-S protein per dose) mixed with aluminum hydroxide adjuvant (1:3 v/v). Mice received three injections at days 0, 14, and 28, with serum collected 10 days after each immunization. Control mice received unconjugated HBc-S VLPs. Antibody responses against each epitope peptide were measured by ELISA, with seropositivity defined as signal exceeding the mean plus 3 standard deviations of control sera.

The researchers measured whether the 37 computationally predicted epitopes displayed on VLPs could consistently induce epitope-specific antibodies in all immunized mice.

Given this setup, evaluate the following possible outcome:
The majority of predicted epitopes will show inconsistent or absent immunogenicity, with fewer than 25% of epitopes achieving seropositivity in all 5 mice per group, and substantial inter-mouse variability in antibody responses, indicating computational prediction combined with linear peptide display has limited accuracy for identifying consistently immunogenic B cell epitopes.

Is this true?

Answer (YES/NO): NO